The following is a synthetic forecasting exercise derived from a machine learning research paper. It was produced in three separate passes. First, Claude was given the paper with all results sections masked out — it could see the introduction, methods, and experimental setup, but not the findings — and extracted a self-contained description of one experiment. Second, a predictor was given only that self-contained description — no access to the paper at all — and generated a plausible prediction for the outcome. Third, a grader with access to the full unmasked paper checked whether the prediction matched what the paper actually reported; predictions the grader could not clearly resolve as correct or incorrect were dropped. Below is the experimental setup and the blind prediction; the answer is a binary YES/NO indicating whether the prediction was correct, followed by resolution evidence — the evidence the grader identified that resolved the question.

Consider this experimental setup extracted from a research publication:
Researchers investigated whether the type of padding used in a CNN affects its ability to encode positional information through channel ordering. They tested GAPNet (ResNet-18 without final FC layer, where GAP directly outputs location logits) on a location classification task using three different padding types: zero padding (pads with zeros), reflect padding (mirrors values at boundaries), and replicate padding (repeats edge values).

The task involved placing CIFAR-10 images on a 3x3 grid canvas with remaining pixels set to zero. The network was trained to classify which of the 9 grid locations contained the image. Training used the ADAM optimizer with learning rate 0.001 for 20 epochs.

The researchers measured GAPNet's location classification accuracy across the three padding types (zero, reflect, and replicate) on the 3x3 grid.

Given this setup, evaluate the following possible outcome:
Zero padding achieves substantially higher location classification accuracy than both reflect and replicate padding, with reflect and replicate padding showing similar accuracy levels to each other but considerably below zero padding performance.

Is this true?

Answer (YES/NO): NO